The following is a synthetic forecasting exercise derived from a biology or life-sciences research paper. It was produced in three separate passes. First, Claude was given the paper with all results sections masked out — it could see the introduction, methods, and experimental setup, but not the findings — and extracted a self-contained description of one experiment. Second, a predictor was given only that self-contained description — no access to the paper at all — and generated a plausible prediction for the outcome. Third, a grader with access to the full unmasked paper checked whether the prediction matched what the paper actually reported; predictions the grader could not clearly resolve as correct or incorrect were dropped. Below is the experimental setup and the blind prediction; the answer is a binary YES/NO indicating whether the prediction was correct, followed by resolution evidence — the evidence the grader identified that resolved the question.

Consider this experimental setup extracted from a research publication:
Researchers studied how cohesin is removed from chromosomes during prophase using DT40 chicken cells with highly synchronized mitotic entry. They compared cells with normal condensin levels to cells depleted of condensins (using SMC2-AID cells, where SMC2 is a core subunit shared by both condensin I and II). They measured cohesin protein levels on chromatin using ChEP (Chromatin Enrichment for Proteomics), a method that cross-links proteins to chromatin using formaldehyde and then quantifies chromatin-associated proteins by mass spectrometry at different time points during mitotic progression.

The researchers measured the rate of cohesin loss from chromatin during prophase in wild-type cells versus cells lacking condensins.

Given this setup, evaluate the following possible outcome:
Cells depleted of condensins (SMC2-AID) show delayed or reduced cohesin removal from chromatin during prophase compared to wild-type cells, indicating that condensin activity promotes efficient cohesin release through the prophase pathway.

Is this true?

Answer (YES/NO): YES